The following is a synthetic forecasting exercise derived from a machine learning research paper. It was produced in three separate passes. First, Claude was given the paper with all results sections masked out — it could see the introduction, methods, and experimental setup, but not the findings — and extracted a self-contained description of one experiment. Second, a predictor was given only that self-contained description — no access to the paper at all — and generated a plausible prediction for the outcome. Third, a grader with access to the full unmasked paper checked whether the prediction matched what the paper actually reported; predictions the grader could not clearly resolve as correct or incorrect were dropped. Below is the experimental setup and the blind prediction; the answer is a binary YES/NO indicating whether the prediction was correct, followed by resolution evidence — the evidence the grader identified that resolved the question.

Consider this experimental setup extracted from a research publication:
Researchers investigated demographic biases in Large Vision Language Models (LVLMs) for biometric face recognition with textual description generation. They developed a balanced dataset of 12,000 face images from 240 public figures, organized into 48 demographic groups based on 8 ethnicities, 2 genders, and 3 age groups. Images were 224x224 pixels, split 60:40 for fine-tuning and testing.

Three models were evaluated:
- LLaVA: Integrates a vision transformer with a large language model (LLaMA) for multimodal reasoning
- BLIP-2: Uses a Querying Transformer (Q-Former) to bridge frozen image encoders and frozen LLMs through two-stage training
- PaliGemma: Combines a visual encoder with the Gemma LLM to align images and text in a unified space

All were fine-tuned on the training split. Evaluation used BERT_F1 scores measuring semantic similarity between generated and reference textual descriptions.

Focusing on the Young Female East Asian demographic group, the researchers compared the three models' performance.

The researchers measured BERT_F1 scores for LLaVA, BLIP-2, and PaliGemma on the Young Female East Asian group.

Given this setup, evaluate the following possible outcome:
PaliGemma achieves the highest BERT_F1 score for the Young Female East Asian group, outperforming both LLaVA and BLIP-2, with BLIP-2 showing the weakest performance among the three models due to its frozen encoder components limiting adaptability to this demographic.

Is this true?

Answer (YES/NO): NO